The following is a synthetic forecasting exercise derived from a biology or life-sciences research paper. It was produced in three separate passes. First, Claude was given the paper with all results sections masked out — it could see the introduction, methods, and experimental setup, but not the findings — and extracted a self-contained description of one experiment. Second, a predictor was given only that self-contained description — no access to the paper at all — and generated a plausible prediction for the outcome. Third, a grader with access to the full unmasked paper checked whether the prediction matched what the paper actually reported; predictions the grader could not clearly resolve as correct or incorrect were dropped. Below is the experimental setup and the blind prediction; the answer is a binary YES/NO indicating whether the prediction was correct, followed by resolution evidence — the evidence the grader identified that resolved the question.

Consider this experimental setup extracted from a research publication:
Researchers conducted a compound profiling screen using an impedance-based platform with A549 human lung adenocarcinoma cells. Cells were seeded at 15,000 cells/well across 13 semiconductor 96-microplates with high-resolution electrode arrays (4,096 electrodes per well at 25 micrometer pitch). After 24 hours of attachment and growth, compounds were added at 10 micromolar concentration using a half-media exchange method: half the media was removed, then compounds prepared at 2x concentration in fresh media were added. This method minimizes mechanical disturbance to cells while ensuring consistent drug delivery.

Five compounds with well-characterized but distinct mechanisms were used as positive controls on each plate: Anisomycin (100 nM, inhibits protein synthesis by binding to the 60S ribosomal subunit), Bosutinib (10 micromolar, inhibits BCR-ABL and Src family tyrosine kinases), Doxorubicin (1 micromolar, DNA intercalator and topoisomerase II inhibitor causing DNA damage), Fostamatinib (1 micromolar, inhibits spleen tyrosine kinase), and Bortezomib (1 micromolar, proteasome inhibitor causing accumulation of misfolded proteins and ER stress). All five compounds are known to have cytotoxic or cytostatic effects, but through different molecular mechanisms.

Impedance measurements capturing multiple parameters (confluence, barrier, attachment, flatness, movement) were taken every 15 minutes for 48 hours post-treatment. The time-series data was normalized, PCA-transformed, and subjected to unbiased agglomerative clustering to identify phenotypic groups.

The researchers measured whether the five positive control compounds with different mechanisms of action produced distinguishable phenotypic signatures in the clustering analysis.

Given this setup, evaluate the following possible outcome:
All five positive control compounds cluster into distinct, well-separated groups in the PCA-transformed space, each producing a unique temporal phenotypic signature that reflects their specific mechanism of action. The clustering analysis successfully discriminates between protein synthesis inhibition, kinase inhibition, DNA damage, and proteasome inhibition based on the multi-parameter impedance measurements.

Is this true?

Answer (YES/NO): YES